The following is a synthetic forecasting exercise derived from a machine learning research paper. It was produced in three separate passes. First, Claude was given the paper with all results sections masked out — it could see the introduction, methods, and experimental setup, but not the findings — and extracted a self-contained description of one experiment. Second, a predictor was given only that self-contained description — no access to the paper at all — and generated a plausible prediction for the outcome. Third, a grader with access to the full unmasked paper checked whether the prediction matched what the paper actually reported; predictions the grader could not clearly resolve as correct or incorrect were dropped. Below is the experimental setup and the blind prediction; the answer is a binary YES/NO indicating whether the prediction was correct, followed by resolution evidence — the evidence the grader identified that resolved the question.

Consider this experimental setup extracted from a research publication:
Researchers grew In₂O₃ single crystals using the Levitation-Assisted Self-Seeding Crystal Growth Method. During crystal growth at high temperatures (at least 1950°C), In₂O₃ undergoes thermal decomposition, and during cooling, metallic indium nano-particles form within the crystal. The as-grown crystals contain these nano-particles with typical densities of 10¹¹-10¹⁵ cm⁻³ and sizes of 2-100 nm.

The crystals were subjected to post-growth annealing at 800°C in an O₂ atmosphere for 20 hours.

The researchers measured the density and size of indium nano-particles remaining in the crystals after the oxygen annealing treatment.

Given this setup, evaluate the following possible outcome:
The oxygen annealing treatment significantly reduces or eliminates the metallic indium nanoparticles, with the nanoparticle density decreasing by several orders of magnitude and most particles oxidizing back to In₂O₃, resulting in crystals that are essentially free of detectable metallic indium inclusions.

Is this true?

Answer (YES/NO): NO